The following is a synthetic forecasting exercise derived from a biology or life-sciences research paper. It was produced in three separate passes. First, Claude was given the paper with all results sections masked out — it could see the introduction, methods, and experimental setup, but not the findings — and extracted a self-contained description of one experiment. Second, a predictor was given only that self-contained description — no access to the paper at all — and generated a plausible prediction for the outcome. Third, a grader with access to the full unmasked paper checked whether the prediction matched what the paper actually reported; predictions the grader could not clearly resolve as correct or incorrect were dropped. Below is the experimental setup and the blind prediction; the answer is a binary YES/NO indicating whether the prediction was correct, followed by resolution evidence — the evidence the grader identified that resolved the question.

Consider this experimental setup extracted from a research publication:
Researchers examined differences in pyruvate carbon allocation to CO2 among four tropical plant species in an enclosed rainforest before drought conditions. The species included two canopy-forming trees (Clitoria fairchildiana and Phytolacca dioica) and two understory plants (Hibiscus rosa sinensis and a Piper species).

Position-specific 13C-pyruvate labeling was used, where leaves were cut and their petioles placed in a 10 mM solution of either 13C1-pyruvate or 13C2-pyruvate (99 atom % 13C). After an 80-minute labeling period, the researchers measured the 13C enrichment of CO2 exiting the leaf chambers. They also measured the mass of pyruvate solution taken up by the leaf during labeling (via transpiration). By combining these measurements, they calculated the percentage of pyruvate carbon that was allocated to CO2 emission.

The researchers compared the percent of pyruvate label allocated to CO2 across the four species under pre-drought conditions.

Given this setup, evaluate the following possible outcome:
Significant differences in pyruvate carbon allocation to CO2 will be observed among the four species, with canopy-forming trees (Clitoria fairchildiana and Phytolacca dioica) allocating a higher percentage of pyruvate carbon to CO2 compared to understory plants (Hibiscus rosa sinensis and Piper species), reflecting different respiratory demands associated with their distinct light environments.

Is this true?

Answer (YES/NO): NO